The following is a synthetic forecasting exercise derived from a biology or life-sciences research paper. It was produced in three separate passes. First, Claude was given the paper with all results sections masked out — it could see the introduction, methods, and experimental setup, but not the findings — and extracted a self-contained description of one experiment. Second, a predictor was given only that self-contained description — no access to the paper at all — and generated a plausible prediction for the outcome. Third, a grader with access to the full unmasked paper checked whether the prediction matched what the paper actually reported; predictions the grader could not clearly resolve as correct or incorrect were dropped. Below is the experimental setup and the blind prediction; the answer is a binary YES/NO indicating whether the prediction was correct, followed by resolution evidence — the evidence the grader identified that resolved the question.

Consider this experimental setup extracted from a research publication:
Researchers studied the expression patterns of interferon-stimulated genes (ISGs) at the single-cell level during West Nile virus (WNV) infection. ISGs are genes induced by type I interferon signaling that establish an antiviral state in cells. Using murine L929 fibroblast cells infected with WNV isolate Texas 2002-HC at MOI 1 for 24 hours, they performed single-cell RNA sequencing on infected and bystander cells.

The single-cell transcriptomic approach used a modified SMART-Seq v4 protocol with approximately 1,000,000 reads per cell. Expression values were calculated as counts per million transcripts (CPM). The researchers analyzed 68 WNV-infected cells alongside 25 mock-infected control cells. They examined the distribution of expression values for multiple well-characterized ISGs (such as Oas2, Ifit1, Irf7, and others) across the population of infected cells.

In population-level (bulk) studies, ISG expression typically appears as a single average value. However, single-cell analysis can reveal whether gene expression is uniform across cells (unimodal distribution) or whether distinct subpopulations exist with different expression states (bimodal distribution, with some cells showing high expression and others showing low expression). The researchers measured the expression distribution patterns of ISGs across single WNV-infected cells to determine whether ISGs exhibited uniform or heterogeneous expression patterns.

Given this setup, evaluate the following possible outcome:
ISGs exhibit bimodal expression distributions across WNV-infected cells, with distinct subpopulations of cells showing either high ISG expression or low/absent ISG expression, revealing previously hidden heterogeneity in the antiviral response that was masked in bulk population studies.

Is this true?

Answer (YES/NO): NO